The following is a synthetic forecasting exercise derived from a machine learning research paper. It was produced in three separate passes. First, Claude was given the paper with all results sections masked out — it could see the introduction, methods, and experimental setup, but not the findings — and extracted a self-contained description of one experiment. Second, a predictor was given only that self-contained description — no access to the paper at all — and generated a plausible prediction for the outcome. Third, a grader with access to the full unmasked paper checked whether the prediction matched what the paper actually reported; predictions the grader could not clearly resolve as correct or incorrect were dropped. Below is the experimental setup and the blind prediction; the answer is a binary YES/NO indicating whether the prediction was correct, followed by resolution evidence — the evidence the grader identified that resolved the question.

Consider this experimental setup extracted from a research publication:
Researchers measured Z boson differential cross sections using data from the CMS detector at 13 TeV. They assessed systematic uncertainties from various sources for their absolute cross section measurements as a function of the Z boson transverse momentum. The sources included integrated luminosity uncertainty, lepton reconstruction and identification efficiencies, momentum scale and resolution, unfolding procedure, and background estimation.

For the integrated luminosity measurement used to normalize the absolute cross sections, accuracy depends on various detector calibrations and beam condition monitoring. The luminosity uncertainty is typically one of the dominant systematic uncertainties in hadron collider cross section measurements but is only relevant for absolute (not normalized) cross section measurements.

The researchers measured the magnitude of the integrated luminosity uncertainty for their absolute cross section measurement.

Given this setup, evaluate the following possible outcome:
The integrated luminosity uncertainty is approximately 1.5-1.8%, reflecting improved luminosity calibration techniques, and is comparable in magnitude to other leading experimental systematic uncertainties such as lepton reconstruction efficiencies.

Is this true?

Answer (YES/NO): NO